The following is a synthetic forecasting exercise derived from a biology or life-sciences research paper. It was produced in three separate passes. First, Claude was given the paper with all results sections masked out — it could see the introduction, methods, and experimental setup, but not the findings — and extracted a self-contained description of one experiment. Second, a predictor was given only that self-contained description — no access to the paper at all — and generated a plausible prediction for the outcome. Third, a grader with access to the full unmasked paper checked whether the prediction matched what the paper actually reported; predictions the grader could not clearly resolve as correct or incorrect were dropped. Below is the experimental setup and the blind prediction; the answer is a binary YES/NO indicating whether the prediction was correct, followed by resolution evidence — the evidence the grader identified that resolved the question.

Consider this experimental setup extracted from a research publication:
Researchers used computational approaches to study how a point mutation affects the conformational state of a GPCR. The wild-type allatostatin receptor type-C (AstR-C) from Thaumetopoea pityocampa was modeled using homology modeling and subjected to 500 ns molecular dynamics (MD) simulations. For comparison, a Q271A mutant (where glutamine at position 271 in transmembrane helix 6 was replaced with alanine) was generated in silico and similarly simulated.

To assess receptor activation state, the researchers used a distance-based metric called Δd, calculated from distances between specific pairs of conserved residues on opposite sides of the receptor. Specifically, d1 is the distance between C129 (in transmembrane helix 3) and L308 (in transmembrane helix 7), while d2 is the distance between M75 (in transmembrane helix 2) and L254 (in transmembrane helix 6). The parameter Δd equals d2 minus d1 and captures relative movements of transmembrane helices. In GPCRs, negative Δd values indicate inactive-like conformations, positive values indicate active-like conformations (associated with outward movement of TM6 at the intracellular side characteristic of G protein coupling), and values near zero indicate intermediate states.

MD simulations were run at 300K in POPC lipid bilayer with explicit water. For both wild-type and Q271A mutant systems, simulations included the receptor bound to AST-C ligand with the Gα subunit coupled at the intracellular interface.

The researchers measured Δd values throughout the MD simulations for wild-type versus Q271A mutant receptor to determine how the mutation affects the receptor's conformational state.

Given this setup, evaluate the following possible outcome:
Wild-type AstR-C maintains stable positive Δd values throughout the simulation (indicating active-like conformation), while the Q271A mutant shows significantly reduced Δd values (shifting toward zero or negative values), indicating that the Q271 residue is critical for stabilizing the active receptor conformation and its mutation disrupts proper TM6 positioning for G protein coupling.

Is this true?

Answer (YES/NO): YES